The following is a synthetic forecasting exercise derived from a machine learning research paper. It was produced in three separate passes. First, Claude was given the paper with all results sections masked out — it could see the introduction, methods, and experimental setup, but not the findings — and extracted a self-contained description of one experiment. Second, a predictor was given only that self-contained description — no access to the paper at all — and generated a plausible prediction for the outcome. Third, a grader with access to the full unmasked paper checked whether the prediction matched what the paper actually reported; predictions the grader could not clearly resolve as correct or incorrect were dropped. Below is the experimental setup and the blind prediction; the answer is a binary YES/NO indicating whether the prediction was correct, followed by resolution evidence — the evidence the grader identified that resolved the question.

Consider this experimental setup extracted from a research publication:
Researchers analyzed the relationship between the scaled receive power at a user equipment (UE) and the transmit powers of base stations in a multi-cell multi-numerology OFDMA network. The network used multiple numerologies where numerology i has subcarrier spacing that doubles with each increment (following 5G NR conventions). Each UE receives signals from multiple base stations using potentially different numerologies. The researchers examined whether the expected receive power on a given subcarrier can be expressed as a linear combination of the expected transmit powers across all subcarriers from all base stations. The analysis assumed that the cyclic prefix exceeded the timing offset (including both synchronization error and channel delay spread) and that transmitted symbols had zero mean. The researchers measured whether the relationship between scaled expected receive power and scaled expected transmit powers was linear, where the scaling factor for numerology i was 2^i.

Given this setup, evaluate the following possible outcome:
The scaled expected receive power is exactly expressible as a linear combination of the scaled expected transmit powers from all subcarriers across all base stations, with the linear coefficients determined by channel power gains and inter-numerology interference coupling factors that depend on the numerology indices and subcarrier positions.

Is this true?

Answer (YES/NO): YES